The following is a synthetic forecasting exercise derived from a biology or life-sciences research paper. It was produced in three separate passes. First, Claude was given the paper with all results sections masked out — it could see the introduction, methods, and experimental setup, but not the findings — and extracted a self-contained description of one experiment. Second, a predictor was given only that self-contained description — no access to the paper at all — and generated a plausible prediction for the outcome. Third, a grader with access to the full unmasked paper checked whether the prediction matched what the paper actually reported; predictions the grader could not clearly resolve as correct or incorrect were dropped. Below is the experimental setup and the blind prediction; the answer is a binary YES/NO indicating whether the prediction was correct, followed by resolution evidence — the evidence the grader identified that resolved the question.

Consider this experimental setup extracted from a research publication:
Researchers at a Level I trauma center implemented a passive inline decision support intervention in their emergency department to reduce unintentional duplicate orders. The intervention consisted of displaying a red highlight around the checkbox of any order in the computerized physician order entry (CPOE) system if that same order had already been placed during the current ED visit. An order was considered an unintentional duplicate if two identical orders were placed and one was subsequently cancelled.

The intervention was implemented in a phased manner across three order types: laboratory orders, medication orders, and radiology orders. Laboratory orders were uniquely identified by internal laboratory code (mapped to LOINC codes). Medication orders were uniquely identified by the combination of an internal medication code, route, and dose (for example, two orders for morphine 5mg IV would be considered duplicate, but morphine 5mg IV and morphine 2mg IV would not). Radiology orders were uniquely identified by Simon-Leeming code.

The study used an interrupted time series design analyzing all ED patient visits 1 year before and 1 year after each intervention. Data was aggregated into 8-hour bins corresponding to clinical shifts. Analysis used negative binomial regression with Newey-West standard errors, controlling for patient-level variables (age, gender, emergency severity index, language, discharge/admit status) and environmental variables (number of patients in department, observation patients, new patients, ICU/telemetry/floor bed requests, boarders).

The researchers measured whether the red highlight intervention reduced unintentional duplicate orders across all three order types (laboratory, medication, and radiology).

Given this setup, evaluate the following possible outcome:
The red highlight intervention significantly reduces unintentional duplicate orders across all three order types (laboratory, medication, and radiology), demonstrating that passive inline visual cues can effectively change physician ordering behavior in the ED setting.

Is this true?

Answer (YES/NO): NO